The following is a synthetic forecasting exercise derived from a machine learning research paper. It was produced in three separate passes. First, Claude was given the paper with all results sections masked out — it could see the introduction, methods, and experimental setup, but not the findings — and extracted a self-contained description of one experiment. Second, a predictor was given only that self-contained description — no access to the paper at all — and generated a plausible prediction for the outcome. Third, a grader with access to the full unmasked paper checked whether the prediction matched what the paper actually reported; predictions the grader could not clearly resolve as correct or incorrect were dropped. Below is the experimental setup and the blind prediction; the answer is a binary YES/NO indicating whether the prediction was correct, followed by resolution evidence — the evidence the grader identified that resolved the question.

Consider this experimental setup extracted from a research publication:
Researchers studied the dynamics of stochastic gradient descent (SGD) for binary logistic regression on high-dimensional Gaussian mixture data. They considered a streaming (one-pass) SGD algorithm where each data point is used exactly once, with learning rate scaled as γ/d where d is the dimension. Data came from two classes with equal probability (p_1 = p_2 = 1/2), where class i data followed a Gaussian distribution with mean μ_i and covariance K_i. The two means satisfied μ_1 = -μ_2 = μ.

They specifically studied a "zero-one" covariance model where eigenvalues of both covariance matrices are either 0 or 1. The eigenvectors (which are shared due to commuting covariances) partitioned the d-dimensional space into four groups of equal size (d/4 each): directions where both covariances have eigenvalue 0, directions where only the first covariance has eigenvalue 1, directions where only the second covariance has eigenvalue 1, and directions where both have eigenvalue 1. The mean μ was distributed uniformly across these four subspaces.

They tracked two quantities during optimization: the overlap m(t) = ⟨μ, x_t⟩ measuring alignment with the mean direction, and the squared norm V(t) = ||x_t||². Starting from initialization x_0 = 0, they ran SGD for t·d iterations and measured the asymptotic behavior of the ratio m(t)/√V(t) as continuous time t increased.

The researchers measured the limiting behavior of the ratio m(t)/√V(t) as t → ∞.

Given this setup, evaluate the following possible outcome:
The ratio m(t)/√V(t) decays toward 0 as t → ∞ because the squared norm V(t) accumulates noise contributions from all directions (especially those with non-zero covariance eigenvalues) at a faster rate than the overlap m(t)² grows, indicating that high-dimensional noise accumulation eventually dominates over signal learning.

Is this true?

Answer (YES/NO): NO